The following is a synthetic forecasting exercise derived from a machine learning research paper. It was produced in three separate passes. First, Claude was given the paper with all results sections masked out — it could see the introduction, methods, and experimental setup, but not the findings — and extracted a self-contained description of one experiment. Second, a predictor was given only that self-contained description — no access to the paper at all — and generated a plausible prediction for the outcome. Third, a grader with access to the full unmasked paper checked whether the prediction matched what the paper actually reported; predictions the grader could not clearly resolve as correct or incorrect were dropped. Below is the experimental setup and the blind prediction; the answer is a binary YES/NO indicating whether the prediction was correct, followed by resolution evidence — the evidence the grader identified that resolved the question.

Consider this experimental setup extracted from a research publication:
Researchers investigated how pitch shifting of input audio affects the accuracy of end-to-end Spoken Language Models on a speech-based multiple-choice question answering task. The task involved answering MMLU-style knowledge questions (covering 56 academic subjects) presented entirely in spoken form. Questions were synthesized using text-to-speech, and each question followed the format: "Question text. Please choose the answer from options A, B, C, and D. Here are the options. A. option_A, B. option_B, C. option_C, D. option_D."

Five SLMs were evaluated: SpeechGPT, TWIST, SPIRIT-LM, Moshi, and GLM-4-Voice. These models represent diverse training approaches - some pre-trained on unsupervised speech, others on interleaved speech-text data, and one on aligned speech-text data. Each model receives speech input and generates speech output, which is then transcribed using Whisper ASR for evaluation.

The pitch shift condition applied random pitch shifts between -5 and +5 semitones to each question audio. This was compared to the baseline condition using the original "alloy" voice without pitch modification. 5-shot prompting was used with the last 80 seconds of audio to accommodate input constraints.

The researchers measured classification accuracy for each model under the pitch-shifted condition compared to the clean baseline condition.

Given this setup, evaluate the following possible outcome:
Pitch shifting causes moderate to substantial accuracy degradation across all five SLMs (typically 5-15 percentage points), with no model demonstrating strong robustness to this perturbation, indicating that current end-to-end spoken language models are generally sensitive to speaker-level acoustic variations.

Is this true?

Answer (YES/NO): NO